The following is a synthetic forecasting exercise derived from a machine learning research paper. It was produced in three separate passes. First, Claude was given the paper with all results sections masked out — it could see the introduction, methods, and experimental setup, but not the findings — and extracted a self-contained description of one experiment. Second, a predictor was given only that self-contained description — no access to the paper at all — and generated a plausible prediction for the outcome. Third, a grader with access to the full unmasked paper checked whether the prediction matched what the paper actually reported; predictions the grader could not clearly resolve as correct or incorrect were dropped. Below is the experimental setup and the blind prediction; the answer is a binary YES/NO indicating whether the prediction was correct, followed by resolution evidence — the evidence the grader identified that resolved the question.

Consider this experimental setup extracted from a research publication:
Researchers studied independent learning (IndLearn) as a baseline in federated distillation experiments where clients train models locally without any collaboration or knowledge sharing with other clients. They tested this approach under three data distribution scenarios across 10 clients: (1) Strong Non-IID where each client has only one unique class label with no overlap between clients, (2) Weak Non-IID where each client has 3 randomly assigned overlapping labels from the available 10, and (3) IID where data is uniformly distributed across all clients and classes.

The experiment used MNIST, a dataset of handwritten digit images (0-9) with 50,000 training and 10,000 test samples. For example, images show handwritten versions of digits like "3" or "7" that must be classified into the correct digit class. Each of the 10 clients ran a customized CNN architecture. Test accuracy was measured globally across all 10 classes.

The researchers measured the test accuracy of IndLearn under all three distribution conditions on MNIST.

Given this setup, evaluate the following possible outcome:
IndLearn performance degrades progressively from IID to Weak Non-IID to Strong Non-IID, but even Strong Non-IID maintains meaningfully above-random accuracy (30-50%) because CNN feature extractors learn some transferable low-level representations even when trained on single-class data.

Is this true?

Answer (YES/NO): NO